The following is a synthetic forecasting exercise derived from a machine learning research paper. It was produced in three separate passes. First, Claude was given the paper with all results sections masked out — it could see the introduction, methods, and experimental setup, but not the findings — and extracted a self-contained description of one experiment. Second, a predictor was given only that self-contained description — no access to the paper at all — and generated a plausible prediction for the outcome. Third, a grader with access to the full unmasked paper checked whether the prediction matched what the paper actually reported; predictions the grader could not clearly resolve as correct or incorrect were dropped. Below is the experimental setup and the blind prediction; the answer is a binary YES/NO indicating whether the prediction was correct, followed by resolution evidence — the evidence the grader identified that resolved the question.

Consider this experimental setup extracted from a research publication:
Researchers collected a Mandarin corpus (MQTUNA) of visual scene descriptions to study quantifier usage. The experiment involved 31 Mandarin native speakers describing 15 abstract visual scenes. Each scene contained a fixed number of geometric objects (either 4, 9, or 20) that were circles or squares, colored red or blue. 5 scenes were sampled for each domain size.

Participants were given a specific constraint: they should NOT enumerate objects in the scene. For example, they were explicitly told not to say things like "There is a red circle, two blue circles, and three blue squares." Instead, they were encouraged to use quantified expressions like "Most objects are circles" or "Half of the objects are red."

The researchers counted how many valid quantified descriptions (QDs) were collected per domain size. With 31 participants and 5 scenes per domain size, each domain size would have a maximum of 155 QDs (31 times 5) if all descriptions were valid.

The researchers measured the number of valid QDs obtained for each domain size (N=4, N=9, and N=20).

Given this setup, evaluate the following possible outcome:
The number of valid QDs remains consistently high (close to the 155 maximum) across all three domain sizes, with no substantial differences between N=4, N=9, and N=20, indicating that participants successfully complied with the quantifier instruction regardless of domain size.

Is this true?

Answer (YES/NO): YES